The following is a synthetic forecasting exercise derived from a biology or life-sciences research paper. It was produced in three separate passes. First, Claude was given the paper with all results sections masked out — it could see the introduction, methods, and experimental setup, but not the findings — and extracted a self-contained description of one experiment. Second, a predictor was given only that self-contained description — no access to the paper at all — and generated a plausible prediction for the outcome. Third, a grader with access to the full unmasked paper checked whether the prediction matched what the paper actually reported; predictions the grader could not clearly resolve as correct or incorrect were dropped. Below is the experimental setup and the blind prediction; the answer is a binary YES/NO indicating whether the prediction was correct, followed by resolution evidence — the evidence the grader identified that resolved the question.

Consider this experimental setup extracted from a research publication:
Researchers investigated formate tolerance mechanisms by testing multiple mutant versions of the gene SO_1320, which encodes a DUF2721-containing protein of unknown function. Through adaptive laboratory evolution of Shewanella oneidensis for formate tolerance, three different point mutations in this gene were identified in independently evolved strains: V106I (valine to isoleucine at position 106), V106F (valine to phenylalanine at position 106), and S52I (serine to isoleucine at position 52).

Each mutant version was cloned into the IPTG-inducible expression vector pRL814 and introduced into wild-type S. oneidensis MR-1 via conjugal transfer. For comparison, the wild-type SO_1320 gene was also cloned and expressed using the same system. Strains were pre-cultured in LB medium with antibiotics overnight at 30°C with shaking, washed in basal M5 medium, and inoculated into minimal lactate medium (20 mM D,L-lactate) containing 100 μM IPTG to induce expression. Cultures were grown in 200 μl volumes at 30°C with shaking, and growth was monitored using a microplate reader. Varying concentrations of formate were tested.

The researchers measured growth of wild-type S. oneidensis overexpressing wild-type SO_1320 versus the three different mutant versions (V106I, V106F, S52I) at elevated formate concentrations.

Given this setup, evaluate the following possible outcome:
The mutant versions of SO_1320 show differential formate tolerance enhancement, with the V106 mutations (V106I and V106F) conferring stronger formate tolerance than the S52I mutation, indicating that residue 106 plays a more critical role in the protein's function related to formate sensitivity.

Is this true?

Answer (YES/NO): NO